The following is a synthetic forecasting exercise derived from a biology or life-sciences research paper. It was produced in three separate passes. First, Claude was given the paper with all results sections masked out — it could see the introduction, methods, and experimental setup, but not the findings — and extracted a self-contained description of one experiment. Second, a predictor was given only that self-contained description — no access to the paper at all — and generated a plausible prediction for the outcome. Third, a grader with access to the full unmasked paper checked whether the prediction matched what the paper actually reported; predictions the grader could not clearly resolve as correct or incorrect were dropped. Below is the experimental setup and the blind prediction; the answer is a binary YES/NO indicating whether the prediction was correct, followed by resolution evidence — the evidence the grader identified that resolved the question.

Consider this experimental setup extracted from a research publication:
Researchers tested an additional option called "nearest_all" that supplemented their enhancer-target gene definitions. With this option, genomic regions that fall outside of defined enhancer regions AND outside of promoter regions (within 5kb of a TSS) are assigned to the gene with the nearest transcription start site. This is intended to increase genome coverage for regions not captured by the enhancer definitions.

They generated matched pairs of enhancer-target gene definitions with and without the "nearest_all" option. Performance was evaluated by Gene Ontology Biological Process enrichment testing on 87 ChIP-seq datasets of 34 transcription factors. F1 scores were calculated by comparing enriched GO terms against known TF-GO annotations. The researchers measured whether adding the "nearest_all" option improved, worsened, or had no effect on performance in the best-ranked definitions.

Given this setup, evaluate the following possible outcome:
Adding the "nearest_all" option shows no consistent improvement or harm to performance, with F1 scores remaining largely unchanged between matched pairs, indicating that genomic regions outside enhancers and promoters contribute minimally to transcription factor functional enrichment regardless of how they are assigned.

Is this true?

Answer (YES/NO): NO